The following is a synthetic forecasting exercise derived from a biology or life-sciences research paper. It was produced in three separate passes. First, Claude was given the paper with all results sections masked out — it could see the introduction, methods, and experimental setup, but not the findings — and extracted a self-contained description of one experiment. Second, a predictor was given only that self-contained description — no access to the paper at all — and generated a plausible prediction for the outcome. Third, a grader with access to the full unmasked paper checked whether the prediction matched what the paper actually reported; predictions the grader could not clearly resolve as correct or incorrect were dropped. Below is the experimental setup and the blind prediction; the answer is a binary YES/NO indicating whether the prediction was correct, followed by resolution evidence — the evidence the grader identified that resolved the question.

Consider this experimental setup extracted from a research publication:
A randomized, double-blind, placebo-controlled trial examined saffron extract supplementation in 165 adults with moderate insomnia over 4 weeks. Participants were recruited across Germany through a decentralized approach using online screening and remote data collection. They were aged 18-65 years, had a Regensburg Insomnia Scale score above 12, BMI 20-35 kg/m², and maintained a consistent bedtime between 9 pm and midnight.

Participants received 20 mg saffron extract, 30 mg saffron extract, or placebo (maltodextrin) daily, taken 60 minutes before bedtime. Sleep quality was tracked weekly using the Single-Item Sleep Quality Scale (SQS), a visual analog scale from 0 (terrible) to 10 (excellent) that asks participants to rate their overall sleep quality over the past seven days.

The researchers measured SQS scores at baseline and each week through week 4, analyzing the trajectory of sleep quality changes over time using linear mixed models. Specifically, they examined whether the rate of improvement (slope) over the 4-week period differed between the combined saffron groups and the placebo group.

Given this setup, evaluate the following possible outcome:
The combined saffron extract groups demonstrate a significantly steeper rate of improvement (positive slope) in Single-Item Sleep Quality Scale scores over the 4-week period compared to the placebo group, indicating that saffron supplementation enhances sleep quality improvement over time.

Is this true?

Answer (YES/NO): YES